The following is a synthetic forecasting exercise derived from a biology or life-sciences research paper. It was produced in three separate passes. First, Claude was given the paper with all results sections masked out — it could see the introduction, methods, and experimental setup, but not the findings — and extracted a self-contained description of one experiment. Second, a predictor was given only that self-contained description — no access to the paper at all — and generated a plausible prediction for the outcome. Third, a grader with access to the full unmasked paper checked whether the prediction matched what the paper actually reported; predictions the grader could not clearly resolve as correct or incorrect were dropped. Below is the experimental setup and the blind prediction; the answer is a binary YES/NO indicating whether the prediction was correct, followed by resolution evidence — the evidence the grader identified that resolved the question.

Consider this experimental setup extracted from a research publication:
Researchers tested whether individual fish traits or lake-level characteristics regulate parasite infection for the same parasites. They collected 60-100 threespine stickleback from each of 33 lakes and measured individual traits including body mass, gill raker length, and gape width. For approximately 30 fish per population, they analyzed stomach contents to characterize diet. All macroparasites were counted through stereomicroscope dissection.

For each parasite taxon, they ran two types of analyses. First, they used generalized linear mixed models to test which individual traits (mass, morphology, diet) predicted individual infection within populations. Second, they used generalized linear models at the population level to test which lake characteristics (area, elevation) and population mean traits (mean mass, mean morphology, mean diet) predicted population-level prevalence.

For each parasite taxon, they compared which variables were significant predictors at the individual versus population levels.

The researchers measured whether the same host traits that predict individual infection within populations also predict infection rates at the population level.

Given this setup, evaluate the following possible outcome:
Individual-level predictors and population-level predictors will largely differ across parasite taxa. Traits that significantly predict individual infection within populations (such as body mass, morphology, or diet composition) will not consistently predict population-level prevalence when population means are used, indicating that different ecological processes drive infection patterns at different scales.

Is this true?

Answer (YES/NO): YES